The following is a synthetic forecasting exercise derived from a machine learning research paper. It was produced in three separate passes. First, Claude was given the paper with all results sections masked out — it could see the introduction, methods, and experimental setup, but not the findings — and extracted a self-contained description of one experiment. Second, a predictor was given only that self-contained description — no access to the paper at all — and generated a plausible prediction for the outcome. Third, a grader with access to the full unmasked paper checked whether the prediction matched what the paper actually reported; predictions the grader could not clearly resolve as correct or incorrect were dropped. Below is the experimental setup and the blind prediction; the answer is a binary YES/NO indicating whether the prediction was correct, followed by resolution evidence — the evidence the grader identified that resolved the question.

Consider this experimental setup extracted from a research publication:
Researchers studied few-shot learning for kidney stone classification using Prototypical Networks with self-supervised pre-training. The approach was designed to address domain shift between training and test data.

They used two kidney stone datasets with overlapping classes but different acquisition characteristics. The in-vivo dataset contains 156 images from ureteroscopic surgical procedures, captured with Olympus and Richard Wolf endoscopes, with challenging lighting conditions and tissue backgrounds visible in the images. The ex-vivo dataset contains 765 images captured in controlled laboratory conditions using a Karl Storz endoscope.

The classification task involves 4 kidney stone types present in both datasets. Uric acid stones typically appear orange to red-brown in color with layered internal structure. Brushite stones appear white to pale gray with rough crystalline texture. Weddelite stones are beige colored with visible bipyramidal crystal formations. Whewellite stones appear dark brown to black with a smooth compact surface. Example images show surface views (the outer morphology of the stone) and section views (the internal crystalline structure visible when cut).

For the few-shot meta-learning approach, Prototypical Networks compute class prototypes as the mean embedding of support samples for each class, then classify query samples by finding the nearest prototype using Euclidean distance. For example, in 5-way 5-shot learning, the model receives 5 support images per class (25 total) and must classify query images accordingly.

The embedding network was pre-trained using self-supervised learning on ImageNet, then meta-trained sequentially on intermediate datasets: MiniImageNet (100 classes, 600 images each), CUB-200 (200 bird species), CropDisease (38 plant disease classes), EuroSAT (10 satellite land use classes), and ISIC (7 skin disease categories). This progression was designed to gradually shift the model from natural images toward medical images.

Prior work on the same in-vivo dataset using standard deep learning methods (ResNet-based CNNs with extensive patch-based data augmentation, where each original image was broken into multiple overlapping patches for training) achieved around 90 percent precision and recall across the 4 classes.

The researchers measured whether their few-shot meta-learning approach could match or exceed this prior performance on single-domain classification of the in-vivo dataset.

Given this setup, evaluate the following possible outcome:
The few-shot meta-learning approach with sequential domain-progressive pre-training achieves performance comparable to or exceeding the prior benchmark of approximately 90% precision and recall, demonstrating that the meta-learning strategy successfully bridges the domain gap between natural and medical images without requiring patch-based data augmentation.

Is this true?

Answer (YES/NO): NO